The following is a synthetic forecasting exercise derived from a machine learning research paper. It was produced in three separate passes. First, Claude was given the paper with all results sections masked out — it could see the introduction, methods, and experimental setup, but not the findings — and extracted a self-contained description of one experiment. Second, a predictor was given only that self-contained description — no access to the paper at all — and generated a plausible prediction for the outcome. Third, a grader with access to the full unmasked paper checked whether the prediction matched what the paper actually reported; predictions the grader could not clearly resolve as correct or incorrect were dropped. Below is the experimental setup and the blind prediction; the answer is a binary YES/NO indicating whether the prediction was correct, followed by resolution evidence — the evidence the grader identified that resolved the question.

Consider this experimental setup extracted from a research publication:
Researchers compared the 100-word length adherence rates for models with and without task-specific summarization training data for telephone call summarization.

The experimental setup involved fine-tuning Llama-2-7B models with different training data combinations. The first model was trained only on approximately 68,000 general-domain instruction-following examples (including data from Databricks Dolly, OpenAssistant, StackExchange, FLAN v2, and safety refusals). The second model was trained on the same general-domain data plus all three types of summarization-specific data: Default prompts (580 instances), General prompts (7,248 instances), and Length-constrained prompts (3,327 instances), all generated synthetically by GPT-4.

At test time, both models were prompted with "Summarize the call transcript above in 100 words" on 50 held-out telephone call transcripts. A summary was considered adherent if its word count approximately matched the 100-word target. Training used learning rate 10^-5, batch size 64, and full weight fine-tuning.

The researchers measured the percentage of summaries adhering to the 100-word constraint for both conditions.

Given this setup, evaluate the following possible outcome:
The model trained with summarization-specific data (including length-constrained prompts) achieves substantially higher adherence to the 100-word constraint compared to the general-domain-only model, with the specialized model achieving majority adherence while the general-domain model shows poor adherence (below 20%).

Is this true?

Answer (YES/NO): NO